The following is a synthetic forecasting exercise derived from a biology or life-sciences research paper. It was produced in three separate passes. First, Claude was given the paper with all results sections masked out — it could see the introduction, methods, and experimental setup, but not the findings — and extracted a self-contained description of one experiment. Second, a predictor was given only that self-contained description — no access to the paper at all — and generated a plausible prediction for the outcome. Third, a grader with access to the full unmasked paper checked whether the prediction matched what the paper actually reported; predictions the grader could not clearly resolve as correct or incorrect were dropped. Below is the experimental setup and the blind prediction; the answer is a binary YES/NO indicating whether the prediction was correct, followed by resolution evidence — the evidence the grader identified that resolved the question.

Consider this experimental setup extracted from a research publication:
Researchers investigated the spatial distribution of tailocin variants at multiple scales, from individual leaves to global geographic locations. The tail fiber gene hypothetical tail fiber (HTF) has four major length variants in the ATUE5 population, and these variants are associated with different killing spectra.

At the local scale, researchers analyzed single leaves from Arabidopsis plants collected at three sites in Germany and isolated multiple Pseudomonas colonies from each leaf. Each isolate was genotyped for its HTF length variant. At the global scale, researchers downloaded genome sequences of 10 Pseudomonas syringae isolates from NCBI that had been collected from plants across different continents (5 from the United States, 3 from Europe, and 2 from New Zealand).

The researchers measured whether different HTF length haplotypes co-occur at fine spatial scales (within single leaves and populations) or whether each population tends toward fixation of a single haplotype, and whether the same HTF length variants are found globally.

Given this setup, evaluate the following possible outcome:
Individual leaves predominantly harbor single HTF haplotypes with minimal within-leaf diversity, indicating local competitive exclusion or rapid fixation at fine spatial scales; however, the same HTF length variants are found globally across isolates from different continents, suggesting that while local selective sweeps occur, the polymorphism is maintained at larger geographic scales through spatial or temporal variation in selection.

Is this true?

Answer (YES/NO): NO